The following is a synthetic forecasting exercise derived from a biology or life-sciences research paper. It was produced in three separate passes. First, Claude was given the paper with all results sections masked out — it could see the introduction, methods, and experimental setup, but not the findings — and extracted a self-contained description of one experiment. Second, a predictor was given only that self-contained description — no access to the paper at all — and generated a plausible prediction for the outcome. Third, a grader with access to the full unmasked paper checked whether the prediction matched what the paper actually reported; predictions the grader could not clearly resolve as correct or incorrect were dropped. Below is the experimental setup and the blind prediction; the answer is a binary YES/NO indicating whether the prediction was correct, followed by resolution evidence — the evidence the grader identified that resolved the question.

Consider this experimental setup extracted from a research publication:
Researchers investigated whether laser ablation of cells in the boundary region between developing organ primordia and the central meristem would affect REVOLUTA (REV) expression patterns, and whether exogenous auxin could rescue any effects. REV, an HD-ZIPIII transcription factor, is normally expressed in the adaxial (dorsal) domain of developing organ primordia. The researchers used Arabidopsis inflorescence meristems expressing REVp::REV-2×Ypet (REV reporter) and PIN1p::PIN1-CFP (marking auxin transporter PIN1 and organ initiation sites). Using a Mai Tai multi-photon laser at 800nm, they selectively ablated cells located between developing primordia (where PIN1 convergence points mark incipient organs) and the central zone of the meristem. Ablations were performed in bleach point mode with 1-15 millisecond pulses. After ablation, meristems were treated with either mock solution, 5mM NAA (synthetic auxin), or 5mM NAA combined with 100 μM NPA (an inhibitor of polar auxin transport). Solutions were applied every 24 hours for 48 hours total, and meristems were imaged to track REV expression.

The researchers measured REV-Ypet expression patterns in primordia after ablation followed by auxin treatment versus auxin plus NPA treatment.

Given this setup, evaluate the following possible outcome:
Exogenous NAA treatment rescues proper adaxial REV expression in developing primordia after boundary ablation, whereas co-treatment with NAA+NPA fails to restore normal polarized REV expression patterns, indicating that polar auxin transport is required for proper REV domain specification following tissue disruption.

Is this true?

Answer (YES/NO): NO